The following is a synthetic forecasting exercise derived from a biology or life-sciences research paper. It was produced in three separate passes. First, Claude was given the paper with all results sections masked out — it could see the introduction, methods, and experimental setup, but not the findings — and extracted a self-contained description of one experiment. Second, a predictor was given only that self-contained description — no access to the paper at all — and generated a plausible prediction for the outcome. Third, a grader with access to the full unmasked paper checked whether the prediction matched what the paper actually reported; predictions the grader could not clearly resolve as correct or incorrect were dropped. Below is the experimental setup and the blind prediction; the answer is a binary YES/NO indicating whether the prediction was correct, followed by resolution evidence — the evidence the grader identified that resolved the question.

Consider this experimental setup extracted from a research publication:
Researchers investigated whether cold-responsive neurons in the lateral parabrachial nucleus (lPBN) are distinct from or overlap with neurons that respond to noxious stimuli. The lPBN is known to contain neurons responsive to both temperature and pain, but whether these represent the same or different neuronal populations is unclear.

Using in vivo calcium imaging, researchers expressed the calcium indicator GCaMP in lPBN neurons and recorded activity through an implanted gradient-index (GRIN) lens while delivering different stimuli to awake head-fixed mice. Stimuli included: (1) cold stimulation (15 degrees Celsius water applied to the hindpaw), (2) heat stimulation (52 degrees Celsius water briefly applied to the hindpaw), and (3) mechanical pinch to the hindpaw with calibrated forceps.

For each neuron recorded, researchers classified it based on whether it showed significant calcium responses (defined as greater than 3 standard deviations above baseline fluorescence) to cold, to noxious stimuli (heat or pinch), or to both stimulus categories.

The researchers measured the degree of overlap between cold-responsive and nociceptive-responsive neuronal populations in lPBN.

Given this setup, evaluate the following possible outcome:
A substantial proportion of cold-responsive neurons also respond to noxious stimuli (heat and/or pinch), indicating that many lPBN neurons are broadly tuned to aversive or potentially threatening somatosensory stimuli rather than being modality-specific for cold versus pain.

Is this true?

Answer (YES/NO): NO